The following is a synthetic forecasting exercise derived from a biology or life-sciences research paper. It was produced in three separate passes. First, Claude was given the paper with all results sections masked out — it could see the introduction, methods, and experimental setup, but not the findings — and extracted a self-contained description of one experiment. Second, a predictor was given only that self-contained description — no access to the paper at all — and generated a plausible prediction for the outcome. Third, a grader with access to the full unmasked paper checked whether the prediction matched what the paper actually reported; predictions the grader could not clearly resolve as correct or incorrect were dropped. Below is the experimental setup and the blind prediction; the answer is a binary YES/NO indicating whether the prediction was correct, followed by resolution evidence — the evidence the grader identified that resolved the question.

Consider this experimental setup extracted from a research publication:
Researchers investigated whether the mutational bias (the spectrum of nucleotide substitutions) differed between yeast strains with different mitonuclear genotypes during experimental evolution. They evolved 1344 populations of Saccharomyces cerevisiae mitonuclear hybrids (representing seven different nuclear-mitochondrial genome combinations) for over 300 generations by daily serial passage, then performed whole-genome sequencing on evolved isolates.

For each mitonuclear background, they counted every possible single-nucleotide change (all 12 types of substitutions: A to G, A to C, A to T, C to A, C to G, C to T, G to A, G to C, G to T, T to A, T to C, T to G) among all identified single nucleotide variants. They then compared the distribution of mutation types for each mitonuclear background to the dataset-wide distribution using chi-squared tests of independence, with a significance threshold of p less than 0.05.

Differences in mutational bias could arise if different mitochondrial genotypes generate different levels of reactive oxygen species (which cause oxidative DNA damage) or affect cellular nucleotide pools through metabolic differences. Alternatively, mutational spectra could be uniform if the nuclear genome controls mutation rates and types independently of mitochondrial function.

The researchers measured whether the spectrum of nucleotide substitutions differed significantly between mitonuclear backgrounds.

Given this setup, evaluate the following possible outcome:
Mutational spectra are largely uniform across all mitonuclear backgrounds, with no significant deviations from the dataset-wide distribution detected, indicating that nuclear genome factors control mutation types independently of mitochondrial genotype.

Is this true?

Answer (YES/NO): NO